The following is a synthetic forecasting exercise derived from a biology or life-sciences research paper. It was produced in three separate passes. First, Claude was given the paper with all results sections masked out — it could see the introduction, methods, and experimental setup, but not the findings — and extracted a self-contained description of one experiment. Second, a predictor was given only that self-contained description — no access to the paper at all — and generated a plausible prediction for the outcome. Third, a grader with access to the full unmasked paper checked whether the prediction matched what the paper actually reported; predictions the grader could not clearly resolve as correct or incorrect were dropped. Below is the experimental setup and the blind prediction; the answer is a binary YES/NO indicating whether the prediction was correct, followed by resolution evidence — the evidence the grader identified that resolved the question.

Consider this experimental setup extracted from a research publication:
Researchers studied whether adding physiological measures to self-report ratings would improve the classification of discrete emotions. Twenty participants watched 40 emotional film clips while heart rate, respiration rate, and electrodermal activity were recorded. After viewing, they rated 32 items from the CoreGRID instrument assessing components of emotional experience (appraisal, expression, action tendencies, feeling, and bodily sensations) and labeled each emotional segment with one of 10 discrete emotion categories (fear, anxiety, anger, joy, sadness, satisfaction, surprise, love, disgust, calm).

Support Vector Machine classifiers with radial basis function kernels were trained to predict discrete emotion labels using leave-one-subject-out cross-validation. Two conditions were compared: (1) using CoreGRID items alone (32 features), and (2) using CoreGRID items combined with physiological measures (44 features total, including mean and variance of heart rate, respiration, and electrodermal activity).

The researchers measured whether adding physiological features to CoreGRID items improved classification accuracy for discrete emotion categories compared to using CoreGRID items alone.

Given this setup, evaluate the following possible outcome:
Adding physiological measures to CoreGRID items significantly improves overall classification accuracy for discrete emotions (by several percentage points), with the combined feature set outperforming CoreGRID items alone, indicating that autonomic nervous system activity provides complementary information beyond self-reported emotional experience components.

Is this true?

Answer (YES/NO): NO